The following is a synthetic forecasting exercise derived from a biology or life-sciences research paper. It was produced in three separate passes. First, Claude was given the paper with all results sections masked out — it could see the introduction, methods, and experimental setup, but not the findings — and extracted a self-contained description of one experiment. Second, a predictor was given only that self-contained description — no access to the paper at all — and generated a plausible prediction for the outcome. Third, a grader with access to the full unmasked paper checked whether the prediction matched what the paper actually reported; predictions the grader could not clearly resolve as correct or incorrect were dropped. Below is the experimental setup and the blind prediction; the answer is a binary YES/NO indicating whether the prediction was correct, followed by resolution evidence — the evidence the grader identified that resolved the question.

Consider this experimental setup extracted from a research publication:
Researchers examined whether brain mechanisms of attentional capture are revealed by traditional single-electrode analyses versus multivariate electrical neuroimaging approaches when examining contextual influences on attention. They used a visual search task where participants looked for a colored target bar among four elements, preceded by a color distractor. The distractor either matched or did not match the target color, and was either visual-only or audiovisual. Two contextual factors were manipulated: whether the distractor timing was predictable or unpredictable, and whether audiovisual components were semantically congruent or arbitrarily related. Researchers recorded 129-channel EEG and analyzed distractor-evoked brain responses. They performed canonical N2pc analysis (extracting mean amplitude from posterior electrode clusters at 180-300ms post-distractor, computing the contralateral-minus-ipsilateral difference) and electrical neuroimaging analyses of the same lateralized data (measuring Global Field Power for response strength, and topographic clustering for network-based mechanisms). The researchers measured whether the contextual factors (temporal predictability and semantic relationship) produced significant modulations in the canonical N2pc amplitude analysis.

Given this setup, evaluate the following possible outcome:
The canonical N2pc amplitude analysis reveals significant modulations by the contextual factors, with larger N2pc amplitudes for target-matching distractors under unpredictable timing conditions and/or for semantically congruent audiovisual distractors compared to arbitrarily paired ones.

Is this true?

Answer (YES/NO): NO